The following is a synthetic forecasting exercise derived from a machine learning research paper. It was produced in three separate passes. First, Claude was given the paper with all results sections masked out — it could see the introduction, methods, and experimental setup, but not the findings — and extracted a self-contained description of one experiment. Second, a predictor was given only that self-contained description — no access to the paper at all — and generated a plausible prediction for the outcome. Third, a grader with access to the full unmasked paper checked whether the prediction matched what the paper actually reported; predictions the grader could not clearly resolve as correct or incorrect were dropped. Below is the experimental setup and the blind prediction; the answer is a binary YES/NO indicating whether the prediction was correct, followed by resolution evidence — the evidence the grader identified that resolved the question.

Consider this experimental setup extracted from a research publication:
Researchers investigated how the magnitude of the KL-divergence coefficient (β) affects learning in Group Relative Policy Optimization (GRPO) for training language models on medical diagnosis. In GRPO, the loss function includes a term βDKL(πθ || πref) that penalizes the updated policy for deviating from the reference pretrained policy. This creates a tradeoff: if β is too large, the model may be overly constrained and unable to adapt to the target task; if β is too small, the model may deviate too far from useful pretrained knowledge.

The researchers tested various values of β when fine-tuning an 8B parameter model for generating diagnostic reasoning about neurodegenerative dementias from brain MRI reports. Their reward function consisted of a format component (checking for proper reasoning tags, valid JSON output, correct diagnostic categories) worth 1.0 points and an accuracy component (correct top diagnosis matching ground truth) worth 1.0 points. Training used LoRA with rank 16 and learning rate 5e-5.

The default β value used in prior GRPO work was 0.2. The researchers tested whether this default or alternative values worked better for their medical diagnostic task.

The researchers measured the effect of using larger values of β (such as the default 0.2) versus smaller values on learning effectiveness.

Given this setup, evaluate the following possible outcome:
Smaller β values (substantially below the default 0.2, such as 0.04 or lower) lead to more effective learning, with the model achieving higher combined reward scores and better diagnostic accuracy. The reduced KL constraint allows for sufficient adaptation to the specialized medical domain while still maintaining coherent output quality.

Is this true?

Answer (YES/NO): YES